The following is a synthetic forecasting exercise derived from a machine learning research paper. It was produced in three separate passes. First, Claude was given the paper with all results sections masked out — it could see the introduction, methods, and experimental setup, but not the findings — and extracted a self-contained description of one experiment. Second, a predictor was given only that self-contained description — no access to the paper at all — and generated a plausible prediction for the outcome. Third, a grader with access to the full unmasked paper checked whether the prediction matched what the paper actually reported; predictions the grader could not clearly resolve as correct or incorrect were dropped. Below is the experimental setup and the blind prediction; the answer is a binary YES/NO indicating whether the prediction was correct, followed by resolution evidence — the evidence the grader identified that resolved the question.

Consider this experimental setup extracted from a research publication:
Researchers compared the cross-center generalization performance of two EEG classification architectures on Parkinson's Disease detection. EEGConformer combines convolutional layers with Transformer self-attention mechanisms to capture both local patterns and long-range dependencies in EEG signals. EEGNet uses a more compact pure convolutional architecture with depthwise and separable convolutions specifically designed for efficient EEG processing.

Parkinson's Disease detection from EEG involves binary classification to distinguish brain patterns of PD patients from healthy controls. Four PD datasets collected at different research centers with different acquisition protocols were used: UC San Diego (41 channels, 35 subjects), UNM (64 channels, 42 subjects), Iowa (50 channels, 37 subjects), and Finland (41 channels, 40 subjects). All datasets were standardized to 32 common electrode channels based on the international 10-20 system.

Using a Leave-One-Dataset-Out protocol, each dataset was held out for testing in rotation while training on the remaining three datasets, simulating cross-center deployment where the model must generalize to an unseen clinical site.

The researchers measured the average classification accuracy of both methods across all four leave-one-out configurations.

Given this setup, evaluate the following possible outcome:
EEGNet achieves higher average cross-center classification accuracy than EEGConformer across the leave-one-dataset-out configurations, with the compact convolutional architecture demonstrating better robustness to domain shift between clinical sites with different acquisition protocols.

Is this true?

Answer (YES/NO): NO